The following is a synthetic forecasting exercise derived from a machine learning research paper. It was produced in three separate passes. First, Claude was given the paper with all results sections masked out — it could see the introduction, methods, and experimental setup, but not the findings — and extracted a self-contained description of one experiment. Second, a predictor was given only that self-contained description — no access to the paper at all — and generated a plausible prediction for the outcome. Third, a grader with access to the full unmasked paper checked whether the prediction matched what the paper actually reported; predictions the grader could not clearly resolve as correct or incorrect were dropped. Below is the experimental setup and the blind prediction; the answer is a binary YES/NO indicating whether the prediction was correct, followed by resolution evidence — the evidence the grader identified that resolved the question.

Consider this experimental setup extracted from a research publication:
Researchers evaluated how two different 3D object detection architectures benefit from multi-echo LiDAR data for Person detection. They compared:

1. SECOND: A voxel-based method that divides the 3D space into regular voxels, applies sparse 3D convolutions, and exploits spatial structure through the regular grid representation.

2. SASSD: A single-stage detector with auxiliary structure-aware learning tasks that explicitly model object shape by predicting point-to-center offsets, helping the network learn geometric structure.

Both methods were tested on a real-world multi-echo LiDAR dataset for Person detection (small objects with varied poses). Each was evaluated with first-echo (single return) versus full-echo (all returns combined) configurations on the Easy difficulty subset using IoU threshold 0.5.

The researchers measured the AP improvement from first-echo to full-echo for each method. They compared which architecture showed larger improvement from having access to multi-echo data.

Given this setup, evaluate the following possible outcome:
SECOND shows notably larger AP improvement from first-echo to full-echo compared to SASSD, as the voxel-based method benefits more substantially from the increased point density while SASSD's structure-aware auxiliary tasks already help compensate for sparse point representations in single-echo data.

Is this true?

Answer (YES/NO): YES